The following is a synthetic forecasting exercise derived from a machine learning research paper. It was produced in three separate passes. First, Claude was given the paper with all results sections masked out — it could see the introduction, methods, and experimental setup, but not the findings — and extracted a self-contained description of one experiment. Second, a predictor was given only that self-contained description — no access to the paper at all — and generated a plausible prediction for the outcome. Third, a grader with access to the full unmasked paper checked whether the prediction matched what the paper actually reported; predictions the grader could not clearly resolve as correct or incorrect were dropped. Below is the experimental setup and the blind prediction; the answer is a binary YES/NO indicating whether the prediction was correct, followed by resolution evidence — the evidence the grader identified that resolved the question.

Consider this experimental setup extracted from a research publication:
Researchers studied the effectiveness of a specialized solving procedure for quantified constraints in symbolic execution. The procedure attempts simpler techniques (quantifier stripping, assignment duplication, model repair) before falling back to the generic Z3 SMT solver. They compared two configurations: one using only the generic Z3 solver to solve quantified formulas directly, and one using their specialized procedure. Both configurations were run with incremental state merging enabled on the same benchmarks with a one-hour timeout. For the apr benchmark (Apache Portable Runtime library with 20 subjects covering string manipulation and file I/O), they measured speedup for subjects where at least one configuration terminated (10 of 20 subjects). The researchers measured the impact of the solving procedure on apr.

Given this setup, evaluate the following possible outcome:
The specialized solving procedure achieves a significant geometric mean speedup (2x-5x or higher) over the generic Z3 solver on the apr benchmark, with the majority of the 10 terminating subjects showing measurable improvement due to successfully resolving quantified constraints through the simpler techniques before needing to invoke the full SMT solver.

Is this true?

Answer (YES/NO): YES